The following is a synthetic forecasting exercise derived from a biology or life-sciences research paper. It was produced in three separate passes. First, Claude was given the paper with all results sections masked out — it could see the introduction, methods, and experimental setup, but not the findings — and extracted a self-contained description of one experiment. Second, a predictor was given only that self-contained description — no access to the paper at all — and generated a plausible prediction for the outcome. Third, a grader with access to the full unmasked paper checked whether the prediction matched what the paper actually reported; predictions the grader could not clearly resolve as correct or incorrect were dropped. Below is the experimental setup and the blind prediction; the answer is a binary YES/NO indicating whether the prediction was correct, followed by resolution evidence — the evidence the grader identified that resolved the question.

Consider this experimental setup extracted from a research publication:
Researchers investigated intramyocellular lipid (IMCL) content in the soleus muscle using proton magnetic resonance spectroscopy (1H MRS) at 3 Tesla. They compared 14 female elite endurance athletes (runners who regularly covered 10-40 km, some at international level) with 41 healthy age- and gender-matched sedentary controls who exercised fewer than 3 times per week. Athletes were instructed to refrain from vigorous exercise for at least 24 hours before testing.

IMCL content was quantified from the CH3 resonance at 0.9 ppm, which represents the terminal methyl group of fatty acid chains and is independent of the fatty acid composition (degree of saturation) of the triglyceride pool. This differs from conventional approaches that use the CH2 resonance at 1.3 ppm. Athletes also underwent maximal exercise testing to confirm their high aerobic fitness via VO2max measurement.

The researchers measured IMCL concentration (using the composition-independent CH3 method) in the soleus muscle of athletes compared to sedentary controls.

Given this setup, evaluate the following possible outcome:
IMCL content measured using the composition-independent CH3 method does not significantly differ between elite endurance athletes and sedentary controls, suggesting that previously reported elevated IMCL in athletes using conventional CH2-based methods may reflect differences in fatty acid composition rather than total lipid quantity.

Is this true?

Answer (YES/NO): NO